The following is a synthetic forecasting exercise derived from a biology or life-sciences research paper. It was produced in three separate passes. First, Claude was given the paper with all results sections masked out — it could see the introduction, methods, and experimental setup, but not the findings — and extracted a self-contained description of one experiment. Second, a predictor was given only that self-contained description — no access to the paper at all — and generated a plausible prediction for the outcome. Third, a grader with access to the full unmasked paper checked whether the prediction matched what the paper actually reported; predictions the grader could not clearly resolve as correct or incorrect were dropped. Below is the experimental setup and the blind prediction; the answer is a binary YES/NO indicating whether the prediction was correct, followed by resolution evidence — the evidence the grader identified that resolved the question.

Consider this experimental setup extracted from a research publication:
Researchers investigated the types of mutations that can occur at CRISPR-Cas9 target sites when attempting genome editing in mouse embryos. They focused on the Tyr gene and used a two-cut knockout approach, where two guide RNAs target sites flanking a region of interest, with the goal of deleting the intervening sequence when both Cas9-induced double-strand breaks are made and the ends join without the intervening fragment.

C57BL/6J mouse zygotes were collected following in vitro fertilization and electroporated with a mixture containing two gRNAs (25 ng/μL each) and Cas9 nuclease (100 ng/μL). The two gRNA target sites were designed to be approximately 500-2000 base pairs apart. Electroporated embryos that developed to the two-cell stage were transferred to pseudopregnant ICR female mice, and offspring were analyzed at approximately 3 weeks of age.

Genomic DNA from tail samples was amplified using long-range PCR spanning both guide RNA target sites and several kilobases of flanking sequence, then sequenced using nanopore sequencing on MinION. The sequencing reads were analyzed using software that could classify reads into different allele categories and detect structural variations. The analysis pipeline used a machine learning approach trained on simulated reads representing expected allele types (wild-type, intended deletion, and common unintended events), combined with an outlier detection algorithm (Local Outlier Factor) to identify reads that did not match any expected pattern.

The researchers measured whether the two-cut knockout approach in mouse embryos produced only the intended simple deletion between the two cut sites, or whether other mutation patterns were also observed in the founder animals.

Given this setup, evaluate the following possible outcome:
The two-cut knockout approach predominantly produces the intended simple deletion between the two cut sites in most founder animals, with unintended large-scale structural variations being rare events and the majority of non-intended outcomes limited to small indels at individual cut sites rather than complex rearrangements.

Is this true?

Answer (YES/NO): NO